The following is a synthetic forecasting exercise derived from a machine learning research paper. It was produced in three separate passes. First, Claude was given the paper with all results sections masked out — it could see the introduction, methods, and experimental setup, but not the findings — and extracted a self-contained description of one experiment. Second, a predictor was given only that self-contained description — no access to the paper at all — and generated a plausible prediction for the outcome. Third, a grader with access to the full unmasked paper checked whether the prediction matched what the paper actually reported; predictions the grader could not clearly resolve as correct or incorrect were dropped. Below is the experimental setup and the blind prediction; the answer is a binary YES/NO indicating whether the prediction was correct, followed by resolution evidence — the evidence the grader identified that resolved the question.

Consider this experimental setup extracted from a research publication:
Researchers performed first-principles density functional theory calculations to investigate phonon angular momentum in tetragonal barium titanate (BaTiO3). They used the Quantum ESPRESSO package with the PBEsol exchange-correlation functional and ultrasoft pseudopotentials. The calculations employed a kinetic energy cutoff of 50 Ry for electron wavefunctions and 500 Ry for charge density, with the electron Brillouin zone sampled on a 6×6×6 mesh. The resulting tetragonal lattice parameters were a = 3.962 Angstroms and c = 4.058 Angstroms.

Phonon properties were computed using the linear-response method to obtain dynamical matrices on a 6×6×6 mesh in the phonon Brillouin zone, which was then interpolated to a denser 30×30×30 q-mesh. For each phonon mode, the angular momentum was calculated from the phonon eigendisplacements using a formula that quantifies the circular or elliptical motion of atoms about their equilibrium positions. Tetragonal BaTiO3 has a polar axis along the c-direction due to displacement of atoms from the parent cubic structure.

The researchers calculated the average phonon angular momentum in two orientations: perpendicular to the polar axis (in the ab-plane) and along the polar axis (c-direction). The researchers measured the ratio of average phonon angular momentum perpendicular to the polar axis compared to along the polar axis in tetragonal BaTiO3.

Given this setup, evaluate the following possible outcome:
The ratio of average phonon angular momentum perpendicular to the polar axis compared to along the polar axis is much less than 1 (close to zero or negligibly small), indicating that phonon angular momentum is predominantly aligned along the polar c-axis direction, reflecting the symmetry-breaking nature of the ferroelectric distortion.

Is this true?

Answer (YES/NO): NO